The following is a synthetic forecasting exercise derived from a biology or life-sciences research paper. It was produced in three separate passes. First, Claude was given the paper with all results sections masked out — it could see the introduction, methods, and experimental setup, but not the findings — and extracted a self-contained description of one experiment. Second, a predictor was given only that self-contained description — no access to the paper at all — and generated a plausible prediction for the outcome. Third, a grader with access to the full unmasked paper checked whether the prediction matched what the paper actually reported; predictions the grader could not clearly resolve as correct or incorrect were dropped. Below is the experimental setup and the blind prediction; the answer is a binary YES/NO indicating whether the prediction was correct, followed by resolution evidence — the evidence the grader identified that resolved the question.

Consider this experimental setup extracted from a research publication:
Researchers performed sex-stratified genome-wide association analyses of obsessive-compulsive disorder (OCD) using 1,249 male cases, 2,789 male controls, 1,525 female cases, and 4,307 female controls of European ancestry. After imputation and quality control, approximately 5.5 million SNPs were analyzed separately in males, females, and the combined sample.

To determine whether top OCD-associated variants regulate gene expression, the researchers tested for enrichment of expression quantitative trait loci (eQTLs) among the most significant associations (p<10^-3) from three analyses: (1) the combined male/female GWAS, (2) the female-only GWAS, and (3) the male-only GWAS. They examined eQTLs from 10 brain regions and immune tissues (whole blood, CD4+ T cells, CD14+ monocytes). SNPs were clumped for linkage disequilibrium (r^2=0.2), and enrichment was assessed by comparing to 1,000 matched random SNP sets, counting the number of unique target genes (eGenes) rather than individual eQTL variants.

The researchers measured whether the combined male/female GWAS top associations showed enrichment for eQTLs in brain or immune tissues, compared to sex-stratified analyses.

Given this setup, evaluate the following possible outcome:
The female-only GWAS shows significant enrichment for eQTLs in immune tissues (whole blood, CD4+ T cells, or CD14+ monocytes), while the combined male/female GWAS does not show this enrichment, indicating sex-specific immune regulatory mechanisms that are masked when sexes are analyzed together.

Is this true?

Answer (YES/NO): NO